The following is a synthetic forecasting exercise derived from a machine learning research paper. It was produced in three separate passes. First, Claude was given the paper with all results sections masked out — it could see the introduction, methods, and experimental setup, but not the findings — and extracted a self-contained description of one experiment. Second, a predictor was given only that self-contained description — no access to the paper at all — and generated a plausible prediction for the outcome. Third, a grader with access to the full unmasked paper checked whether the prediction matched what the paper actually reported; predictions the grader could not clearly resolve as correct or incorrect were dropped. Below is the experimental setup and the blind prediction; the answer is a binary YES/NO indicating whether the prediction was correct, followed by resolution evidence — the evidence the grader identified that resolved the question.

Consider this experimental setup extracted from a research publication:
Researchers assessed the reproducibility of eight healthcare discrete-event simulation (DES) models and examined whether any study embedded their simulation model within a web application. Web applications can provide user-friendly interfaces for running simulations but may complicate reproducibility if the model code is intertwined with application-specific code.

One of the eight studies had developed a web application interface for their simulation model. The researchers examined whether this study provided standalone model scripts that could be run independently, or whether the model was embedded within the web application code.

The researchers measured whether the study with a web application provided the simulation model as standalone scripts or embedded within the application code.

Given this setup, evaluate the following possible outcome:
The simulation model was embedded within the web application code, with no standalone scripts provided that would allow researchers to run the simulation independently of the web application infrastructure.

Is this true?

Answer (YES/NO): YES